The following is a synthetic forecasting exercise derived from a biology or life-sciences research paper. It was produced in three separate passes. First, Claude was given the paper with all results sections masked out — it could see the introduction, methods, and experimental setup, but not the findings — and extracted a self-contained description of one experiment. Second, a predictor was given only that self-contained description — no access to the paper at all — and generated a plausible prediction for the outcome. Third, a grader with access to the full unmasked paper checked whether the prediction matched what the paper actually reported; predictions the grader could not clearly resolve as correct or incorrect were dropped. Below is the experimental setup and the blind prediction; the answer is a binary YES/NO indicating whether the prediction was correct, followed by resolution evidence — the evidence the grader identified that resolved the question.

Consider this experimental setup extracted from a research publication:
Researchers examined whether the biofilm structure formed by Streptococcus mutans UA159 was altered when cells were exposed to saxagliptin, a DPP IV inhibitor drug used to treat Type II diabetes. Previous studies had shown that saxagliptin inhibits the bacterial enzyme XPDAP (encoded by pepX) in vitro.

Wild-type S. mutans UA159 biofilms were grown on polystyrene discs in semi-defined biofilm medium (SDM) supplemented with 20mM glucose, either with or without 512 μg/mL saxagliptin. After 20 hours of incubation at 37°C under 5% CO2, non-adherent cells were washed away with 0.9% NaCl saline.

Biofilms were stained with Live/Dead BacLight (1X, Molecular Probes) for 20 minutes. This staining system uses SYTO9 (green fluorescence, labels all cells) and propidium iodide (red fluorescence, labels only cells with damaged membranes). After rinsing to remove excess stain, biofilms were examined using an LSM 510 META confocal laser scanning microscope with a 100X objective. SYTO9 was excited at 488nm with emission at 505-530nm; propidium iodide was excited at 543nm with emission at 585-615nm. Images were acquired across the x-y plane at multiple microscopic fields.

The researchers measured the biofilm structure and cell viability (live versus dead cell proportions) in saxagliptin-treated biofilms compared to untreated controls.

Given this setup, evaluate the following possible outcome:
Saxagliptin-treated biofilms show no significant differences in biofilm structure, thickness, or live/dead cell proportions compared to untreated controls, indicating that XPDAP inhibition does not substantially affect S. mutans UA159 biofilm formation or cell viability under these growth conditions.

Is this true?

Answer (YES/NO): NO